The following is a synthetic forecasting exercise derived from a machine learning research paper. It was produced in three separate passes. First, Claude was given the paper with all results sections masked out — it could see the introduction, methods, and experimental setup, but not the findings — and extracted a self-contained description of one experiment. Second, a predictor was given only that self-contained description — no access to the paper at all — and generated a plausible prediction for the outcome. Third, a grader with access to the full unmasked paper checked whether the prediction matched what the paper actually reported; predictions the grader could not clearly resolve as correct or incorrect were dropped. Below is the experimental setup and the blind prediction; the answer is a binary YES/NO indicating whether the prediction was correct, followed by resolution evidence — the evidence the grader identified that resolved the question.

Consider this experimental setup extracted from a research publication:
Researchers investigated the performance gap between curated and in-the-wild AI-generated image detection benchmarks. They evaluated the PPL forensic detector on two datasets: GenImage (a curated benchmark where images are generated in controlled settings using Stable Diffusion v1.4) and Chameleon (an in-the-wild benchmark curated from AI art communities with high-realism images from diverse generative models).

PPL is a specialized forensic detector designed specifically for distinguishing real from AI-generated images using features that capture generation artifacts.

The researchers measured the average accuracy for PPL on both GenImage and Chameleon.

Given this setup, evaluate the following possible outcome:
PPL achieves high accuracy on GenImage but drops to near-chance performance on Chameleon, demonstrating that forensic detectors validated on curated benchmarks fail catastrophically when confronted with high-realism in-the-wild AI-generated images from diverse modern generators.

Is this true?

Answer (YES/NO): NO